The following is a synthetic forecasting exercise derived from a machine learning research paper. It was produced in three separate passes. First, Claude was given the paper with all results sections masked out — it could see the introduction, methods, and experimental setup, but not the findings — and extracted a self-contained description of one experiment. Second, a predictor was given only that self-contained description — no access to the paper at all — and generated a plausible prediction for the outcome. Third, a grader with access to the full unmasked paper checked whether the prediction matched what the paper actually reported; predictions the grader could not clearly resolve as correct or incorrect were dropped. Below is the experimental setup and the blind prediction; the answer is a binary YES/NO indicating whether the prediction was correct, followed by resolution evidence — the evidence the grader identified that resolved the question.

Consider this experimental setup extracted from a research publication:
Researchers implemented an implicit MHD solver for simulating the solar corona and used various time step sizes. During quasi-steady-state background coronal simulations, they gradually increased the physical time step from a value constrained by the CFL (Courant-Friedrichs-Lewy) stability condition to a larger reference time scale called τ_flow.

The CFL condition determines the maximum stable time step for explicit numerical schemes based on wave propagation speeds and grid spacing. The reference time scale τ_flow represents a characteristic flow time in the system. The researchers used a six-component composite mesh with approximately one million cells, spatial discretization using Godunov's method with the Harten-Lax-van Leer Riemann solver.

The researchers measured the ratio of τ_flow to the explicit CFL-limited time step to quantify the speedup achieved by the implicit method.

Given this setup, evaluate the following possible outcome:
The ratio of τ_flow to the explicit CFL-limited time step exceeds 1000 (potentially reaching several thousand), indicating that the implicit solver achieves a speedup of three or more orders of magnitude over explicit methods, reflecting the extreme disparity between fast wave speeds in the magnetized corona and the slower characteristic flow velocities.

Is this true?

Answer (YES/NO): NO